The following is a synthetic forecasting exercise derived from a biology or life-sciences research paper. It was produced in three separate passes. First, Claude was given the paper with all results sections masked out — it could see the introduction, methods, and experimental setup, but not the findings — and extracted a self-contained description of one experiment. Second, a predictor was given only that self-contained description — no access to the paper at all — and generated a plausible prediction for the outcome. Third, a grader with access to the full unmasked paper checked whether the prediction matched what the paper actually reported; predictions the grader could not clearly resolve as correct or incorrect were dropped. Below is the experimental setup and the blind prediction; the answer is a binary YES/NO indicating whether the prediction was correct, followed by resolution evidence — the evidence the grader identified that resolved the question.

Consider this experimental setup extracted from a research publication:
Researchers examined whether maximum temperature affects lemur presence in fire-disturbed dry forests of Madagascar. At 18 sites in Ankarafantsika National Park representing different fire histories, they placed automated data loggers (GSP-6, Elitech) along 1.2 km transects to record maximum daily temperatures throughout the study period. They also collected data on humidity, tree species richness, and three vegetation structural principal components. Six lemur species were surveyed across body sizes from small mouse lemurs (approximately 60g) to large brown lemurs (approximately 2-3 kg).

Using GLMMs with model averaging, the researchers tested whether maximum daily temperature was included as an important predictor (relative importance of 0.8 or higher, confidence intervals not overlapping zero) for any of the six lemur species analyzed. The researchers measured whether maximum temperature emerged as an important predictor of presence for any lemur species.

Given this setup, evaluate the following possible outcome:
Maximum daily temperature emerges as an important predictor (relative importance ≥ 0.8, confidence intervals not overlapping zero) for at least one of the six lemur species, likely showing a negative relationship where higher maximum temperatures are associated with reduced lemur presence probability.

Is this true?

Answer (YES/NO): NO